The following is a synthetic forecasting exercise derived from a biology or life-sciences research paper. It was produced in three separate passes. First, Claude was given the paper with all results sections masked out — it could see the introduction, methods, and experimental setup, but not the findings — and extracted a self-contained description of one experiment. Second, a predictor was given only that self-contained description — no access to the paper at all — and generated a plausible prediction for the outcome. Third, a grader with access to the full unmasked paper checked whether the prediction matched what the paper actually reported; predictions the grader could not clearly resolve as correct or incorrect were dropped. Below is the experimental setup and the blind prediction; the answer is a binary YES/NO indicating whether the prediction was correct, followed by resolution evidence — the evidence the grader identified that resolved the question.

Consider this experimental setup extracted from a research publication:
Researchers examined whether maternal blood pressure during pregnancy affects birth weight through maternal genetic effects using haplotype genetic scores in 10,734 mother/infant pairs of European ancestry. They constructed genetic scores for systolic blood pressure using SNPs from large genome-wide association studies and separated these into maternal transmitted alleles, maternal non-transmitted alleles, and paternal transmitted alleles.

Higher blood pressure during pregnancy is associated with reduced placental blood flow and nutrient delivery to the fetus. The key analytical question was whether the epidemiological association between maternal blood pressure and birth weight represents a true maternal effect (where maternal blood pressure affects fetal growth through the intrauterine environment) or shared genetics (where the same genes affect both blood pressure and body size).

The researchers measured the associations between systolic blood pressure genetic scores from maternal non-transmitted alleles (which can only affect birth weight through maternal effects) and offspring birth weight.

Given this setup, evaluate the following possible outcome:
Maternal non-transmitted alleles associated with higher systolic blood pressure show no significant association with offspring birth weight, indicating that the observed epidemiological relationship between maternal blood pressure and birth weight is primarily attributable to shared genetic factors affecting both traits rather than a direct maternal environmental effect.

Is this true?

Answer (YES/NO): YES